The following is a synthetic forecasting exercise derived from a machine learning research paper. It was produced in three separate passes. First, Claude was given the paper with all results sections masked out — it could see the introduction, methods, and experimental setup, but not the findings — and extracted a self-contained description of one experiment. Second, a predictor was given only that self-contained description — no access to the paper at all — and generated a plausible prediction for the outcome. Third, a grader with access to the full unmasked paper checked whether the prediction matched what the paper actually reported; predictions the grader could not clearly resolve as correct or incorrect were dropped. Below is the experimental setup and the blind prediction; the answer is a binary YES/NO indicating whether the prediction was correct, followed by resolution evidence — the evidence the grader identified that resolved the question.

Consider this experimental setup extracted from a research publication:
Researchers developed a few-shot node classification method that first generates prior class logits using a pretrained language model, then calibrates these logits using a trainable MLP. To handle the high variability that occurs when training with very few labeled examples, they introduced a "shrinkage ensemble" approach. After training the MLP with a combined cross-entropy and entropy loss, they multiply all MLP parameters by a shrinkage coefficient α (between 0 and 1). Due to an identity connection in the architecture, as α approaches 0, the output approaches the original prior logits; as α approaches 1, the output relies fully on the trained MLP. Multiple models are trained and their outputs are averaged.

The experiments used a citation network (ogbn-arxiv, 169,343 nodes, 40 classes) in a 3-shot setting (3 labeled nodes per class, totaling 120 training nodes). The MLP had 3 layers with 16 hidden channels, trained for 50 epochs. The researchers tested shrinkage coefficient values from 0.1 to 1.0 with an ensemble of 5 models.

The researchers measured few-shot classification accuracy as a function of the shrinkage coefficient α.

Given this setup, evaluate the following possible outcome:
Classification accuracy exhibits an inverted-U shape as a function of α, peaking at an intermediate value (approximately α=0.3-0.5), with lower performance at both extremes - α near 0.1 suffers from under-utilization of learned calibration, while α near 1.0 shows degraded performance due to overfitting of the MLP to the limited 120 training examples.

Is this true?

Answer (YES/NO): NO